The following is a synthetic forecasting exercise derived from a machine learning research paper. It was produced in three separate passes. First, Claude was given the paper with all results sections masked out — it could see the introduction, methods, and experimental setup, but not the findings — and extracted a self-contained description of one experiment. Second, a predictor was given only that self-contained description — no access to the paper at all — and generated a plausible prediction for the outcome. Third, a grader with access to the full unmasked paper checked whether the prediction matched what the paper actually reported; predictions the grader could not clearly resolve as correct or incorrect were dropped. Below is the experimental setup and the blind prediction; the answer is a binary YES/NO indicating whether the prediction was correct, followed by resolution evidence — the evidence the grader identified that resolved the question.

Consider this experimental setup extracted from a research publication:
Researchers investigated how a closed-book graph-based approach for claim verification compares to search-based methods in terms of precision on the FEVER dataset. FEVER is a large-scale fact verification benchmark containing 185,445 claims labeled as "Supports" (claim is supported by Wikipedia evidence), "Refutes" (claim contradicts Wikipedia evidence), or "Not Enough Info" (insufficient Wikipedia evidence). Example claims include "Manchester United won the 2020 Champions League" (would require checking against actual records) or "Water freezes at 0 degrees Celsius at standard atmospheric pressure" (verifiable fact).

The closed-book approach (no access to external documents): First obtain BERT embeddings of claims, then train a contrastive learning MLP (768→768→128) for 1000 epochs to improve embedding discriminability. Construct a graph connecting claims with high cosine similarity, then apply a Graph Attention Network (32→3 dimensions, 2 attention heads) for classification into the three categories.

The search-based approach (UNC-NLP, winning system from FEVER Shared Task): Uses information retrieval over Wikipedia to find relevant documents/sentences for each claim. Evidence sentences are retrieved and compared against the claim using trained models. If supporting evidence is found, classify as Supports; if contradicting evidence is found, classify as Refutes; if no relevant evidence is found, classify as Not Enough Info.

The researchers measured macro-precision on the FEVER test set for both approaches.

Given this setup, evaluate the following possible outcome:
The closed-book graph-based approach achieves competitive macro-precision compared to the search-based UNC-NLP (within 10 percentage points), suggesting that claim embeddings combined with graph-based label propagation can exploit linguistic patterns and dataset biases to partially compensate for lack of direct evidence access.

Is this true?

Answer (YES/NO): YES